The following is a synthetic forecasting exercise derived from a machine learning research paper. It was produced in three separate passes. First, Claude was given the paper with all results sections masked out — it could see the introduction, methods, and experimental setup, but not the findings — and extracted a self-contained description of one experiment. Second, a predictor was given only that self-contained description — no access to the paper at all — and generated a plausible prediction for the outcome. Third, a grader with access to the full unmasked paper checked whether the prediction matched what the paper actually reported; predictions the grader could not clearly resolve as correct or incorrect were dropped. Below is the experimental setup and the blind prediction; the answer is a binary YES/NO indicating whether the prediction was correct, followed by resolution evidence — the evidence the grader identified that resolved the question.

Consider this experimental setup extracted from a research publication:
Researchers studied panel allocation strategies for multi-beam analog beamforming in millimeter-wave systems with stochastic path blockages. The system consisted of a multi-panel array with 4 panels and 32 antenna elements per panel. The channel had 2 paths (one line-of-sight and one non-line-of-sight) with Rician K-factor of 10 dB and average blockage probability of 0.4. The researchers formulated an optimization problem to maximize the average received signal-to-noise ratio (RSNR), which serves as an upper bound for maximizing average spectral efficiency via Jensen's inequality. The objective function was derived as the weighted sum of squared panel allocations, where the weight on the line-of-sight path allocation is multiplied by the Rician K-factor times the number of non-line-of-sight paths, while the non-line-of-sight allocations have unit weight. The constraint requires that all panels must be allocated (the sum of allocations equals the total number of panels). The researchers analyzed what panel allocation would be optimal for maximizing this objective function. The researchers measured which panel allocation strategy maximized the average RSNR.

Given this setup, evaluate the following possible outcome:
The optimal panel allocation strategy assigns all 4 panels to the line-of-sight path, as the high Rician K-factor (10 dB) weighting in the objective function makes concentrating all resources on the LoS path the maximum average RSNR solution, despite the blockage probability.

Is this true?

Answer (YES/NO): YES